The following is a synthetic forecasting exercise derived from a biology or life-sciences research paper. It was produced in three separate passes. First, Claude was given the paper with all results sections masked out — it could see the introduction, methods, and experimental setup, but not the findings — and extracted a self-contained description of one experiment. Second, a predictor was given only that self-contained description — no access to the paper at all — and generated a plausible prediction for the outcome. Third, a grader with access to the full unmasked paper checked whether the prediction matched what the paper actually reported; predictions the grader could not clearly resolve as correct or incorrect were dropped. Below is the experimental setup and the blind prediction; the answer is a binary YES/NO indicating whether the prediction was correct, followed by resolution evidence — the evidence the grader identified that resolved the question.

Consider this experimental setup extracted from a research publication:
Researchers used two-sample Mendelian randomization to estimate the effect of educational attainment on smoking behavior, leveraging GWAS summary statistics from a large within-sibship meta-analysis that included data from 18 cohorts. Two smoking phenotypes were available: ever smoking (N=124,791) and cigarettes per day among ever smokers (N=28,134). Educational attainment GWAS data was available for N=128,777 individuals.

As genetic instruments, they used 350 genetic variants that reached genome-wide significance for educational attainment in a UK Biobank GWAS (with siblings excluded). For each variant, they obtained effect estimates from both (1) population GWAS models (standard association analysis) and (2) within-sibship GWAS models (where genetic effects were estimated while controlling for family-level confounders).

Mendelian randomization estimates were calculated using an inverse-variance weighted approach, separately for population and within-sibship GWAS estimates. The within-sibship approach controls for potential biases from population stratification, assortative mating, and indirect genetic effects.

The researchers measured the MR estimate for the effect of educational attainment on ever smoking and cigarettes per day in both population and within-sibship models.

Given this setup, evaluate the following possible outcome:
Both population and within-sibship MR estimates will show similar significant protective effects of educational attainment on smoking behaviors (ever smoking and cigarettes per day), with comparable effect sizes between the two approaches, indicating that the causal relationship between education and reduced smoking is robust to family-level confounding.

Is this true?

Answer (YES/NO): NO